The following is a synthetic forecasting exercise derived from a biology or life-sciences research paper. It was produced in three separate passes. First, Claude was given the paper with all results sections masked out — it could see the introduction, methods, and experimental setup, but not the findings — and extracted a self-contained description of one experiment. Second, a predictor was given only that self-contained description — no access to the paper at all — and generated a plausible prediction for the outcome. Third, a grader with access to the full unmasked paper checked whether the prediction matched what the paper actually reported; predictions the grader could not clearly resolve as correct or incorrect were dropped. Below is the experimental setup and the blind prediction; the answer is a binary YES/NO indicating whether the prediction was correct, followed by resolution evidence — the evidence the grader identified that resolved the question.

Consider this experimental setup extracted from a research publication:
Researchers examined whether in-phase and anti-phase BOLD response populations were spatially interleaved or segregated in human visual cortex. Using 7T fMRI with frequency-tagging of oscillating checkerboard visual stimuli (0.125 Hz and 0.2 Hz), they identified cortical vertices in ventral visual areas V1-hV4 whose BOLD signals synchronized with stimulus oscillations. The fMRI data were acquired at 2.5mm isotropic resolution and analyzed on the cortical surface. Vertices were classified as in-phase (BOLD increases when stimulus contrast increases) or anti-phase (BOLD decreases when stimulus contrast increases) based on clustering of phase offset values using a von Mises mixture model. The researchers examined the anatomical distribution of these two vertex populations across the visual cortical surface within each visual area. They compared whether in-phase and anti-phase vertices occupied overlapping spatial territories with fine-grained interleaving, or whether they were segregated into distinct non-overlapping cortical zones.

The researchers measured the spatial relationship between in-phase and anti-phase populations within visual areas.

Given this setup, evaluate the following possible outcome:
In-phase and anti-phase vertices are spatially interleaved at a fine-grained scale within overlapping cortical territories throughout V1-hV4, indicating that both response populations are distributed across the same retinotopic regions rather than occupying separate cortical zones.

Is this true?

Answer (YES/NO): NO